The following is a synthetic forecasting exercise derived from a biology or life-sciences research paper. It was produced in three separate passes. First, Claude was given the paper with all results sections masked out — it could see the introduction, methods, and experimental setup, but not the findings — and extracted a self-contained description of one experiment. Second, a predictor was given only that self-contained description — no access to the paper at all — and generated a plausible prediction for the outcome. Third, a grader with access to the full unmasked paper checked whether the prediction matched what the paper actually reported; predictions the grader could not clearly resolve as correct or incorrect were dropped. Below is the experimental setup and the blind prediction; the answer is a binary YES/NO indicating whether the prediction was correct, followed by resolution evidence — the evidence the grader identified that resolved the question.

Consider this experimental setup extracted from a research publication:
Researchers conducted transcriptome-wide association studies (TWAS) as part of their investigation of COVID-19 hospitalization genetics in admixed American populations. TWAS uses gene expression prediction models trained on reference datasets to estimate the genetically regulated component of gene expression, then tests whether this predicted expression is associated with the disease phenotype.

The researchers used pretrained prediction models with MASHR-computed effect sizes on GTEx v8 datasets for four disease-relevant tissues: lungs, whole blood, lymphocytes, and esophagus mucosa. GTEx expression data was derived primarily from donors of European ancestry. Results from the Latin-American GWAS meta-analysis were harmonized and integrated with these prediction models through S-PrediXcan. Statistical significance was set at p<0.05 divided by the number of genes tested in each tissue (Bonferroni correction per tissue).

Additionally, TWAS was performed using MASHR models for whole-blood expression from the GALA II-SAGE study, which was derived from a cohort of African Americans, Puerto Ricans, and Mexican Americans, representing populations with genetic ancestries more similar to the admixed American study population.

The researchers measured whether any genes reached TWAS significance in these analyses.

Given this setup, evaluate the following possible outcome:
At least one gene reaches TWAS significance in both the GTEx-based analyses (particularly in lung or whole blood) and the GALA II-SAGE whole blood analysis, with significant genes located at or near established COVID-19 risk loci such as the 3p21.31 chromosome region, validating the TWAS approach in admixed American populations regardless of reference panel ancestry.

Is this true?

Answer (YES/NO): NO